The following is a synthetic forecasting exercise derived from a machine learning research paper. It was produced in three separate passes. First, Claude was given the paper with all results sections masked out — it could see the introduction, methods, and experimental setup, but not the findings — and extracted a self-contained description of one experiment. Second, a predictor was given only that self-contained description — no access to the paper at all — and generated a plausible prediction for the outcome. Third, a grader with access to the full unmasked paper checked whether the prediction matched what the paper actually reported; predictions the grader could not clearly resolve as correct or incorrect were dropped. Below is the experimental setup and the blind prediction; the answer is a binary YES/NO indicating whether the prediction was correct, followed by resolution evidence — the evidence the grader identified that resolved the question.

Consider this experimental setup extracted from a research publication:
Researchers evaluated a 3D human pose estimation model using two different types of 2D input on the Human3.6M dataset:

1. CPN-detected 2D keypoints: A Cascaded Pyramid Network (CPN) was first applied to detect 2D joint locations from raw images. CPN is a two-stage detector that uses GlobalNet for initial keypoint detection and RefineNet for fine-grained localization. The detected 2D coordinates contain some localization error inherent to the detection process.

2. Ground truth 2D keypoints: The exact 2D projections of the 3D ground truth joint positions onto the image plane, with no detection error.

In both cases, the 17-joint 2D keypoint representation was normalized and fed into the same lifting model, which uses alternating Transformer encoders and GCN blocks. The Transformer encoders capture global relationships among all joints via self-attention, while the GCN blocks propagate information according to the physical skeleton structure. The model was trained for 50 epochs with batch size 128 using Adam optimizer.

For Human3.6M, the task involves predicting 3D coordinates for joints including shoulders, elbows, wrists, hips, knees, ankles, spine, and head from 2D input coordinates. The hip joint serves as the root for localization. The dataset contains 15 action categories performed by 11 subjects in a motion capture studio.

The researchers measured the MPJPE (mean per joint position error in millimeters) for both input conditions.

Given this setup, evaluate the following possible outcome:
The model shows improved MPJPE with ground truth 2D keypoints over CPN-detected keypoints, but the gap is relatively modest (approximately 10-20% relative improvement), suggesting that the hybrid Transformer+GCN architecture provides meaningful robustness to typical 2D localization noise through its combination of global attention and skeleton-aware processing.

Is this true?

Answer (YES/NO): NO